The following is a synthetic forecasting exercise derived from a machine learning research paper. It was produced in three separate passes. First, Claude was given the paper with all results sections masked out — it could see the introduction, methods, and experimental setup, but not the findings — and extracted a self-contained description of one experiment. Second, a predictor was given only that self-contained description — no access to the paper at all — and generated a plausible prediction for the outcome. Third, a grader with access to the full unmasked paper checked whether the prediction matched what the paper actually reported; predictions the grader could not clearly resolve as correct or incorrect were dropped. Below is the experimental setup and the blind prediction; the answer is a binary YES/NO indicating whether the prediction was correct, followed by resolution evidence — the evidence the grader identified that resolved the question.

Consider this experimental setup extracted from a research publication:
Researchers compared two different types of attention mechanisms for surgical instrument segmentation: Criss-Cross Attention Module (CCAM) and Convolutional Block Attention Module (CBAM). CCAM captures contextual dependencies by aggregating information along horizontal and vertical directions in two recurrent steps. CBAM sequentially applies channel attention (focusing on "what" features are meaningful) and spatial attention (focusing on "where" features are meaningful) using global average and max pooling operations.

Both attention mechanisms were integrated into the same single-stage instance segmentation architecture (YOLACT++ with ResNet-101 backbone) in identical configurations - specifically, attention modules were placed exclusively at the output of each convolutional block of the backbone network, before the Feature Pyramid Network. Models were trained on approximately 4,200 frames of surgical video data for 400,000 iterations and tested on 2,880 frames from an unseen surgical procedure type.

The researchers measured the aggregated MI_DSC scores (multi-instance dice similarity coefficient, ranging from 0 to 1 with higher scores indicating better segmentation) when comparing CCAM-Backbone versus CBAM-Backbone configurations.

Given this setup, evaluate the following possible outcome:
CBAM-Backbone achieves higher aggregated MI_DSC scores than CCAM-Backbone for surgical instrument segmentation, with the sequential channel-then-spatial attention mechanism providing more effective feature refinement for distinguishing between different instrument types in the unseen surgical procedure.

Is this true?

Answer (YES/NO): NO